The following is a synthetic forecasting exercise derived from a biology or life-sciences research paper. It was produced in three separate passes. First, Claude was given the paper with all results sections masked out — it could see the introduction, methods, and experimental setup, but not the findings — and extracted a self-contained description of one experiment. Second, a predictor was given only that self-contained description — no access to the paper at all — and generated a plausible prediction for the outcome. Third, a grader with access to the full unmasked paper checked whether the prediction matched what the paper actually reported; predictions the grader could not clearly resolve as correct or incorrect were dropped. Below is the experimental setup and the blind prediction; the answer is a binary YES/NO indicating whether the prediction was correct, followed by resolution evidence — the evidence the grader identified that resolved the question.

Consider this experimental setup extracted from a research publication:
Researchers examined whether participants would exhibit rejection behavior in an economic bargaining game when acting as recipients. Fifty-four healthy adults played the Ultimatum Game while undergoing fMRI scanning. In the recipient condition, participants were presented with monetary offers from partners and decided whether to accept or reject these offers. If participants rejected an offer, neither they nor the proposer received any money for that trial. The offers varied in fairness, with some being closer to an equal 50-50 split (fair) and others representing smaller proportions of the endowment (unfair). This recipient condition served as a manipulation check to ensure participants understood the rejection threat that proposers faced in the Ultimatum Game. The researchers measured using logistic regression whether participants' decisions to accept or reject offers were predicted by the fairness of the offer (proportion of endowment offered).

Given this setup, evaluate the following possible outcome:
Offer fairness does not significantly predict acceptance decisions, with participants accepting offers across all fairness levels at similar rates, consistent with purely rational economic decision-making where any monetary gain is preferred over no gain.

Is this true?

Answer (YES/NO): NO